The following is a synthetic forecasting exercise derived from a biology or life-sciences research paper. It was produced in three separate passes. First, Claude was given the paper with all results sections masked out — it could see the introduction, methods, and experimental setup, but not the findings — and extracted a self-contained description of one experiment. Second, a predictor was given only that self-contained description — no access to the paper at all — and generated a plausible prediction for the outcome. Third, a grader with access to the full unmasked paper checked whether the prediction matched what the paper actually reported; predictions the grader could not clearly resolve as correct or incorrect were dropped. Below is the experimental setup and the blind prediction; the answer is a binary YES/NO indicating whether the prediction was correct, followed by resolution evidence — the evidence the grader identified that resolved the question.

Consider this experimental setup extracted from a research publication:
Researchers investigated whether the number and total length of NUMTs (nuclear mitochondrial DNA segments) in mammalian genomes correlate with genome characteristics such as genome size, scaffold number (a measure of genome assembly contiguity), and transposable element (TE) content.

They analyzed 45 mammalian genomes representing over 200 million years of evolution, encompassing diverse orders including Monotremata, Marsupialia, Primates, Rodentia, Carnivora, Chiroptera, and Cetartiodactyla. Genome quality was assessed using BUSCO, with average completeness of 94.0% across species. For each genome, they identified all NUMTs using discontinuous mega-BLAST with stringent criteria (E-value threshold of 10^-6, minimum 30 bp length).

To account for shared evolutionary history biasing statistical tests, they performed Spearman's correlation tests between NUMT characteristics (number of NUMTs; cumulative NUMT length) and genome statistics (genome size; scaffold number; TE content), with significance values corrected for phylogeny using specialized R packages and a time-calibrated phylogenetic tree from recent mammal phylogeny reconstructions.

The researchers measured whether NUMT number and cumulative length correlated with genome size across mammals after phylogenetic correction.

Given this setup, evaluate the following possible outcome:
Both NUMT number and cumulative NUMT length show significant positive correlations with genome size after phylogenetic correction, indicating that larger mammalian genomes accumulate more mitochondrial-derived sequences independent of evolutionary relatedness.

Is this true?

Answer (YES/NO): NO